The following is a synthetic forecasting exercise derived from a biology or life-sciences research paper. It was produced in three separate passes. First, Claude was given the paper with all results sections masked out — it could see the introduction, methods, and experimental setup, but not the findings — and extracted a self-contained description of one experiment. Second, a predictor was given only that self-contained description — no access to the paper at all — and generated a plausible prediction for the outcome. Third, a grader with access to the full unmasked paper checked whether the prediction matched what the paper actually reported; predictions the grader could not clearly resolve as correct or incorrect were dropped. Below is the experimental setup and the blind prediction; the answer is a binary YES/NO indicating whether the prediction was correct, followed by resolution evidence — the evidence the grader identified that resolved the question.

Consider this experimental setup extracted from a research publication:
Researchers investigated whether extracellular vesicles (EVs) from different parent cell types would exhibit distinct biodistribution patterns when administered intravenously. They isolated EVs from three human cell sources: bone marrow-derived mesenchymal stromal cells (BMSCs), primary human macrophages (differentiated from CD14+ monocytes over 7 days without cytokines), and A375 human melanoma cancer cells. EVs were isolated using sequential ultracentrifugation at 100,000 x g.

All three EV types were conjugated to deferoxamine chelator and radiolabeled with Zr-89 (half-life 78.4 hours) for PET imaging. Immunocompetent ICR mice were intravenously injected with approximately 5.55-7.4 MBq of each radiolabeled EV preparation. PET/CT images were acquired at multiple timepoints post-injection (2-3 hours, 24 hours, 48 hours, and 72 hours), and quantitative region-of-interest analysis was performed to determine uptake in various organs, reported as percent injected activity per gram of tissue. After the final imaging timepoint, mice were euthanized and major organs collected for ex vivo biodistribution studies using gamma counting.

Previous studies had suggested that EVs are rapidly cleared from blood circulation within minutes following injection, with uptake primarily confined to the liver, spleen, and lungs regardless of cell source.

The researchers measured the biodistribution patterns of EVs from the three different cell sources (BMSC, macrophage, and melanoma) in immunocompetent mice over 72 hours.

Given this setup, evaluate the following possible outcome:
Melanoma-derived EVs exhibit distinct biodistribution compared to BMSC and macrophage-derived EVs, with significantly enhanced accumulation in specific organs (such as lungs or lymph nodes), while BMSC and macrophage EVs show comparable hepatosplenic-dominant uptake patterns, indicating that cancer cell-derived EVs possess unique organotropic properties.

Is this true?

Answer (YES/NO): NO